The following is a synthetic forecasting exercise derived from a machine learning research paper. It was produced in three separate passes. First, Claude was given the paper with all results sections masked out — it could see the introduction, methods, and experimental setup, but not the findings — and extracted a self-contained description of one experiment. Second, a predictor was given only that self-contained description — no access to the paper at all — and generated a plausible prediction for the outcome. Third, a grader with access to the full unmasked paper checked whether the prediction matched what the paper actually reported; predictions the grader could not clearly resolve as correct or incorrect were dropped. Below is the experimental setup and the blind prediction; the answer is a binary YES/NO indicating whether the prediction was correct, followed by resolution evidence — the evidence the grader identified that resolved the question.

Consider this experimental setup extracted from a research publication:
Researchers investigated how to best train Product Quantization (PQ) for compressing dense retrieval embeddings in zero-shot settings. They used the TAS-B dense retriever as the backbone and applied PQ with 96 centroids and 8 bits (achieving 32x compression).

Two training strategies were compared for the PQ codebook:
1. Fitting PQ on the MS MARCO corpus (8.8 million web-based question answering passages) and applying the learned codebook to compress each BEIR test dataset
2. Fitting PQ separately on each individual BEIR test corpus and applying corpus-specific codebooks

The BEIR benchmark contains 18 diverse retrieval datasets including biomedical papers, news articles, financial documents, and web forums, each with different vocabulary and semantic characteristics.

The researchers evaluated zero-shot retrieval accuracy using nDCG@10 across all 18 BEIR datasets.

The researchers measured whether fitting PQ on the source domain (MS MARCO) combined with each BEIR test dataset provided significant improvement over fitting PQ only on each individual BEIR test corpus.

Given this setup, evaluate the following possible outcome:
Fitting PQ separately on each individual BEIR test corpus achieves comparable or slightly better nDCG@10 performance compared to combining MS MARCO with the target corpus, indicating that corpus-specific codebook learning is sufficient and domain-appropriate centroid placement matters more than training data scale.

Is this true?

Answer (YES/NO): YES